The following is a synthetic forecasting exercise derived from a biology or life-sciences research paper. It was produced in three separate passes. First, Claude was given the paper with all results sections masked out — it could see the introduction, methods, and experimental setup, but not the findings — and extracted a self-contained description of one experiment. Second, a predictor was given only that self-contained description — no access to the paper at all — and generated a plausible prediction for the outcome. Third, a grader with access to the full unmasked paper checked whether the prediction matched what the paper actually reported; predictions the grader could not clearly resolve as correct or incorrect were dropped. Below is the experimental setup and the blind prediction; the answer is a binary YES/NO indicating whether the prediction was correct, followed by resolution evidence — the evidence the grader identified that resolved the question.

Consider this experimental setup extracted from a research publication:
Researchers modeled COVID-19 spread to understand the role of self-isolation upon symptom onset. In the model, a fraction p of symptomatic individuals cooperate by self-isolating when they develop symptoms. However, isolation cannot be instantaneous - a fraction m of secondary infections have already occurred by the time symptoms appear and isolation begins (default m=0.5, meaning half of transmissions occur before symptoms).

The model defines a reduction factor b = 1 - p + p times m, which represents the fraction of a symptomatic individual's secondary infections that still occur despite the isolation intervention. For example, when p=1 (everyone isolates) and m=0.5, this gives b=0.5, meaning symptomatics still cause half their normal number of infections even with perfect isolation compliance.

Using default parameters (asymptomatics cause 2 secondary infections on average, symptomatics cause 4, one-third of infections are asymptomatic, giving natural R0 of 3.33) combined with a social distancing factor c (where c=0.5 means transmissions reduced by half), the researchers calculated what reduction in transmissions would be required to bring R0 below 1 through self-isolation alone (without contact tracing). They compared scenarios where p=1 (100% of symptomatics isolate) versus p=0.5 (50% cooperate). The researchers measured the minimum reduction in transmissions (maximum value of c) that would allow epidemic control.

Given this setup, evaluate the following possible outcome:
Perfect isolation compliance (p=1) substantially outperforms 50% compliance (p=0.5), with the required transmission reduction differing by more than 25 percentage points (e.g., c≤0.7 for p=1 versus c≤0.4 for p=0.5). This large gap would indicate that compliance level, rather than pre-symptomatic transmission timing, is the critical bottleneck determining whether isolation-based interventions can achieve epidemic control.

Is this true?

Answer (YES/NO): NO